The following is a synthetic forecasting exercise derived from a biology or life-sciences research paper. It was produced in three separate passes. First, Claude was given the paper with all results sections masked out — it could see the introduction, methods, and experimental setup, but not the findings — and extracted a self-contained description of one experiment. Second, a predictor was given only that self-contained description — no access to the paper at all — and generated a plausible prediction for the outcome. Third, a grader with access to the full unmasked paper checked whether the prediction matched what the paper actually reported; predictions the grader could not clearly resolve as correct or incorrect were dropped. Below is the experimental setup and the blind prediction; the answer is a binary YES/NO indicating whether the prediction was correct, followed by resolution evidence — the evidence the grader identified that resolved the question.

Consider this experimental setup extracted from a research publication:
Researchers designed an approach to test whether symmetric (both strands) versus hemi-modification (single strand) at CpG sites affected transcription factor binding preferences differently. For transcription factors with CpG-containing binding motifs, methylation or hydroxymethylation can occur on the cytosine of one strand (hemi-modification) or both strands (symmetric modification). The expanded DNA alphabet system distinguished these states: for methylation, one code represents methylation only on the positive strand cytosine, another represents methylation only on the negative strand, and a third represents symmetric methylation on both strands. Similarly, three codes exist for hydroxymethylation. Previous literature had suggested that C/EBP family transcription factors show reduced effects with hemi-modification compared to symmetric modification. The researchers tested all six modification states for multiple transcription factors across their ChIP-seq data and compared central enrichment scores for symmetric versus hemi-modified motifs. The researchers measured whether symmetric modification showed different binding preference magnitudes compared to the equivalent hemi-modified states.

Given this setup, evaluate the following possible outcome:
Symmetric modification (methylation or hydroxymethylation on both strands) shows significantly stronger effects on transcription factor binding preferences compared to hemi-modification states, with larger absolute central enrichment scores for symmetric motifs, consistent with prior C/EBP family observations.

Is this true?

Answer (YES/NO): NO